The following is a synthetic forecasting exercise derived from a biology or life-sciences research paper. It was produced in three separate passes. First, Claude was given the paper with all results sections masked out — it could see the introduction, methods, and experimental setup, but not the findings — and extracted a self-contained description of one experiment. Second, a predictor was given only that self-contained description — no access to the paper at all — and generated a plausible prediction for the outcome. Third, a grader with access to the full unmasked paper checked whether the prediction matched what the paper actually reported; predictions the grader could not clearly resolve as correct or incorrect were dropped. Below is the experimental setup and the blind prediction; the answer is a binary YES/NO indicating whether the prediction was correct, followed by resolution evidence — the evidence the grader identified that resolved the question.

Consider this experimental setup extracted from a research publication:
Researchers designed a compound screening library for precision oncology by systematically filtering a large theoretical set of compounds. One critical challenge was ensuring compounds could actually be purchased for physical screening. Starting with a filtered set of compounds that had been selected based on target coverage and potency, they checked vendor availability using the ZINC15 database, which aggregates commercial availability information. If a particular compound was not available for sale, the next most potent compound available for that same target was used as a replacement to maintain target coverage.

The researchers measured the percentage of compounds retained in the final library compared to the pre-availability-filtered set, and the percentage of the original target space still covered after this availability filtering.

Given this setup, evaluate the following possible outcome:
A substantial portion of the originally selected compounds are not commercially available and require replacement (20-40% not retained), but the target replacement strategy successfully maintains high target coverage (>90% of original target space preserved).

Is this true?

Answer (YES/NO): NO